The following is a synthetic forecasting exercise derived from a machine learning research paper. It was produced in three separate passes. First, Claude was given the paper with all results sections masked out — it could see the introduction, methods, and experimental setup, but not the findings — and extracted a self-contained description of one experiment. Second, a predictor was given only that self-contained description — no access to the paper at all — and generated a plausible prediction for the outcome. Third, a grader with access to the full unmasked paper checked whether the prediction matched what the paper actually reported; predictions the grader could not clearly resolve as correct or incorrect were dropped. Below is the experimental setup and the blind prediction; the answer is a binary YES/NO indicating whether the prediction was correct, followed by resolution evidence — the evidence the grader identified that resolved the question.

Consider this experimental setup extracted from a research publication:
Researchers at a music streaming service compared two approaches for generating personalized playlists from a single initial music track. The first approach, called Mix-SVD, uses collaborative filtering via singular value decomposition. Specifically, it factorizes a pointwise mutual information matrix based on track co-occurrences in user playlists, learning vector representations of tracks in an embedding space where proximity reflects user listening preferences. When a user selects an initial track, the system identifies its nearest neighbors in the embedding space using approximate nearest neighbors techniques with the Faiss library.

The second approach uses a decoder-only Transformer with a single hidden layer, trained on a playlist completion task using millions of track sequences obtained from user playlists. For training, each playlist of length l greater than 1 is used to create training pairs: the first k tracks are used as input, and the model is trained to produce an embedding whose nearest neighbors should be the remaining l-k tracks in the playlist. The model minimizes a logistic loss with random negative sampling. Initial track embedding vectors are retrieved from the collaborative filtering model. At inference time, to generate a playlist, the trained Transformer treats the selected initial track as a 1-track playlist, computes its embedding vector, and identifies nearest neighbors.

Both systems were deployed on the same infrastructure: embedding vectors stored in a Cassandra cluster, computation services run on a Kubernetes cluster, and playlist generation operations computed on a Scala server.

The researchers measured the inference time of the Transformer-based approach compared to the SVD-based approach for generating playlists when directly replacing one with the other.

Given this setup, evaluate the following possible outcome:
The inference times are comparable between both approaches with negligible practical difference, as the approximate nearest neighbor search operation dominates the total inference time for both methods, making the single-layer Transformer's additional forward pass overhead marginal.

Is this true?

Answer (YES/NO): NO